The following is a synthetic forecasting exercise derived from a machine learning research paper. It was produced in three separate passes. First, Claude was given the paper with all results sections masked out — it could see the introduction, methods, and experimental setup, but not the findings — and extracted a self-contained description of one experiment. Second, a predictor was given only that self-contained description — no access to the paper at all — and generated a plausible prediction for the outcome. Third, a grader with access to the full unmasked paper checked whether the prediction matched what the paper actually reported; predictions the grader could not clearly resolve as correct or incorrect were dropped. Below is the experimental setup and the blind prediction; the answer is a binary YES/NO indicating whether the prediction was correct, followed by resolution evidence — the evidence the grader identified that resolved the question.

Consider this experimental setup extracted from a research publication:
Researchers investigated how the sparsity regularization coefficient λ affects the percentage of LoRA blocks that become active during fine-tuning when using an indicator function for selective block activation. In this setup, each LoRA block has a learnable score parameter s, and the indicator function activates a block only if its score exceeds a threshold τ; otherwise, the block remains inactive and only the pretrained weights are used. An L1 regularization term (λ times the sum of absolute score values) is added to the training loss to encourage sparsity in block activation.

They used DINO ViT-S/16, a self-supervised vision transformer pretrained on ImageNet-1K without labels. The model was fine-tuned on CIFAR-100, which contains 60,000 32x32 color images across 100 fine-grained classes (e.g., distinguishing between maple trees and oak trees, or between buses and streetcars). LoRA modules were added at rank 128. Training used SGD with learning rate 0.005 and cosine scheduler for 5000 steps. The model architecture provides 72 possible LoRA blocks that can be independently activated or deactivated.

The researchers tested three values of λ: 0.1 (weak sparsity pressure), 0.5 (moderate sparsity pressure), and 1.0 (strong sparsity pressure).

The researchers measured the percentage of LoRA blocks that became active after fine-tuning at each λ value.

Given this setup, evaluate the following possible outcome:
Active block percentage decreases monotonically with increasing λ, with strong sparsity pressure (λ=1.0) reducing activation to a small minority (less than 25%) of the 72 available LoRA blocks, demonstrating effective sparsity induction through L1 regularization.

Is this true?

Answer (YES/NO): YES